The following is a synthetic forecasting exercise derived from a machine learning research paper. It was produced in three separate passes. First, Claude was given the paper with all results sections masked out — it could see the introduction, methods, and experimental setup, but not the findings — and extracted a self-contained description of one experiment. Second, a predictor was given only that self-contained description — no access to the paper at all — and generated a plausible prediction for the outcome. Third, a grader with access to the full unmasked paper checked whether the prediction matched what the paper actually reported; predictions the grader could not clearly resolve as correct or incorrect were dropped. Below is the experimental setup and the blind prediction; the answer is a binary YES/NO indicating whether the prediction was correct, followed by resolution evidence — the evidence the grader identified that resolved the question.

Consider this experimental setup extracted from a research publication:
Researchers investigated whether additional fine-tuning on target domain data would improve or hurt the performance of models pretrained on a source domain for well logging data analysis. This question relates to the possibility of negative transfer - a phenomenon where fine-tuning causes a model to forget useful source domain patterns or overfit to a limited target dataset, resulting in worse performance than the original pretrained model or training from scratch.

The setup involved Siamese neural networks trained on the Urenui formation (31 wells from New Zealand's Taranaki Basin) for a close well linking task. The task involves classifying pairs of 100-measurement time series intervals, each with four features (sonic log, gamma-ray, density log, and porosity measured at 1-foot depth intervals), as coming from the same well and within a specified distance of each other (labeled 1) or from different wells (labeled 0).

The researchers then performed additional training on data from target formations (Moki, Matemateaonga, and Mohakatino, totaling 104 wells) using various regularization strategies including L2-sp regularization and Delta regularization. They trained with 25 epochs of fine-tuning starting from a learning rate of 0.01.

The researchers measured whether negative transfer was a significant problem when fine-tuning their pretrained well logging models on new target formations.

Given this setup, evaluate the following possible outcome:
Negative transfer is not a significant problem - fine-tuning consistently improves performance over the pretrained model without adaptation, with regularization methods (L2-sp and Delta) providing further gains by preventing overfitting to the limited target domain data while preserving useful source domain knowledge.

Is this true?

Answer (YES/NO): NO